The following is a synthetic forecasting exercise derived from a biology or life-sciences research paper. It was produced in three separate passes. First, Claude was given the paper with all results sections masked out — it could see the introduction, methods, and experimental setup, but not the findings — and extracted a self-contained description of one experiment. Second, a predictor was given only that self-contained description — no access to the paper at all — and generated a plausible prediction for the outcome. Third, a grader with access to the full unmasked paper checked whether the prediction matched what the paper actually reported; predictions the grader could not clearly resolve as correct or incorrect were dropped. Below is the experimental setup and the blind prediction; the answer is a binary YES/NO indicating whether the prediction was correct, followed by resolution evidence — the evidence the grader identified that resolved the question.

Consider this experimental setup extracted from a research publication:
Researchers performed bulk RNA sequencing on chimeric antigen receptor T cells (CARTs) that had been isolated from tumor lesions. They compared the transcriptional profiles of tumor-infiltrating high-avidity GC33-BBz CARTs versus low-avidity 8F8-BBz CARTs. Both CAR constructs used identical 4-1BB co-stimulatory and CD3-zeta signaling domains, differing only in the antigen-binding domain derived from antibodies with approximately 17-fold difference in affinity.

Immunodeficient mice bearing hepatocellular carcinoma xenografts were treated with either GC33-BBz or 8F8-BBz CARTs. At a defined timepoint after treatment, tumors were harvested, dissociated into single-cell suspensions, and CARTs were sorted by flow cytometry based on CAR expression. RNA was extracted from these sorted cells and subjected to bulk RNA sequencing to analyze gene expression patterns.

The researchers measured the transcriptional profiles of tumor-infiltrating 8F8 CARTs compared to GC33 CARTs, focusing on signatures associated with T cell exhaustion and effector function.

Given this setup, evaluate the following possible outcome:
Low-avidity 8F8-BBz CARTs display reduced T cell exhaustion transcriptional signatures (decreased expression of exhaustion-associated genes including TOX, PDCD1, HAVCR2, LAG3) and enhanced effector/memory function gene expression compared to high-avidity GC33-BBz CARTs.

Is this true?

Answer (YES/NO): YES